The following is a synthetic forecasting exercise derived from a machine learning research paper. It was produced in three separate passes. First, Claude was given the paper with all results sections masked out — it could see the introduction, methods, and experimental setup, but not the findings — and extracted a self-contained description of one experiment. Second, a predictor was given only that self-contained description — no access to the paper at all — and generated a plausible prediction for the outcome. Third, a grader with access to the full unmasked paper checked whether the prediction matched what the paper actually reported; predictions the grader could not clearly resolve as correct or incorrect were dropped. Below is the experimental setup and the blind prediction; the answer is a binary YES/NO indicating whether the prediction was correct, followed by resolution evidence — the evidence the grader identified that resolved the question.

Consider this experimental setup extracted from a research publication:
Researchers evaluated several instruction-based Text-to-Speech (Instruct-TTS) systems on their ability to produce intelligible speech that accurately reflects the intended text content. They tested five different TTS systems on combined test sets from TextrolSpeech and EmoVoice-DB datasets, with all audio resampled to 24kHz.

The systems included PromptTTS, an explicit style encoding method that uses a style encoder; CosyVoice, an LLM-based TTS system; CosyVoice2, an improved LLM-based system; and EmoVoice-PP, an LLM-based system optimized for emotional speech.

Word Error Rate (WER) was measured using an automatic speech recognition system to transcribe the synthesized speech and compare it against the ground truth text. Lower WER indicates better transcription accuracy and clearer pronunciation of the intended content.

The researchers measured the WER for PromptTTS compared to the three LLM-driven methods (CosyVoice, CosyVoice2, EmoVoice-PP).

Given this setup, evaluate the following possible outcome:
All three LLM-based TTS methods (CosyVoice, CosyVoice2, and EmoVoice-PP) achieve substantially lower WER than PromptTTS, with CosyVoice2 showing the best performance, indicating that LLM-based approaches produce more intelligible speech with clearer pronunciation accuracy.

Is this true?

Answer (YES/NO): NO